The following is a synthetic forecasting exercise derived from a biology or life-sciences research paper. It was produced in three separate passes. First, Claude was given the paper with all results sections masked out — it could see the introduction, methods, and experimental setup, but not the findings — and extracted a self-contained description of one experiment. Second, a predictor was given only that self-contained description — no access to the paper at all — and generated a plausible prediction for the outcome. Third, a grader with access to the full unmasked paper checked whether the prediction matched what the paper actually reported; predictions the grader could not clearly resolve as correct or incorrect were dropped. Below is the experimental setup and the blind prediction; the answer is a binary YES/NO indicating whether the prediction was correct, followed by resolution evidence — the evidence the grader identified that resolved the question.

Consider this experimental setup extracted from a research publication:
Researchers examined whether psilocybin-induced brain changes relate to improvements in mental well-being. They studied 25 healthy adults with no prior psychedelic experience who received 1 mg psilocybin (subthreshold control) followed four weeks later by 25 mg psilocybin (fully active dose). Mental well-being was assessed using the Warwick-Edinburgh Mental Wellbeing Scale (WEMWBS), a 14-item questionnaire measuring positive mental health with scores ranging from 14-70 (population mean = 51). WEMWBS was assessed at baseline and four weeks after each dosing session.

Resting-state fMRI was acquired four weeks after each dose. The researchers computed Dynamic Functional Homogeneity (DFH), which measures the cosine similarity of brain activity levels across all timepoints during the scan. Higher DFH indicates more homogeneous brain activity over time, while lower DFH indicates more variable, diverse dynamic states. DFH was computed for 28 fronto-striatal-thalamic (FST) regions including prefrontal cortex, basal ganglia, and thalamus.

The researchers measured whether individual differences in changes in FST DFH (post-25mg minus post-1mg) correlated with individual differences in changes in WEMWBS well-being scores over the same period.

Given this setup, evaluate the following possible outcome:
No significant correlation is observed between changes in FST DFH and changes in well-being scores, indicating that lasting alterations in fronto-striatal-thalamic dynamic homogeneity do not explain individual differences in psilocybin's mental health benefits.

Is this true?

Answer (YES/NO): NO